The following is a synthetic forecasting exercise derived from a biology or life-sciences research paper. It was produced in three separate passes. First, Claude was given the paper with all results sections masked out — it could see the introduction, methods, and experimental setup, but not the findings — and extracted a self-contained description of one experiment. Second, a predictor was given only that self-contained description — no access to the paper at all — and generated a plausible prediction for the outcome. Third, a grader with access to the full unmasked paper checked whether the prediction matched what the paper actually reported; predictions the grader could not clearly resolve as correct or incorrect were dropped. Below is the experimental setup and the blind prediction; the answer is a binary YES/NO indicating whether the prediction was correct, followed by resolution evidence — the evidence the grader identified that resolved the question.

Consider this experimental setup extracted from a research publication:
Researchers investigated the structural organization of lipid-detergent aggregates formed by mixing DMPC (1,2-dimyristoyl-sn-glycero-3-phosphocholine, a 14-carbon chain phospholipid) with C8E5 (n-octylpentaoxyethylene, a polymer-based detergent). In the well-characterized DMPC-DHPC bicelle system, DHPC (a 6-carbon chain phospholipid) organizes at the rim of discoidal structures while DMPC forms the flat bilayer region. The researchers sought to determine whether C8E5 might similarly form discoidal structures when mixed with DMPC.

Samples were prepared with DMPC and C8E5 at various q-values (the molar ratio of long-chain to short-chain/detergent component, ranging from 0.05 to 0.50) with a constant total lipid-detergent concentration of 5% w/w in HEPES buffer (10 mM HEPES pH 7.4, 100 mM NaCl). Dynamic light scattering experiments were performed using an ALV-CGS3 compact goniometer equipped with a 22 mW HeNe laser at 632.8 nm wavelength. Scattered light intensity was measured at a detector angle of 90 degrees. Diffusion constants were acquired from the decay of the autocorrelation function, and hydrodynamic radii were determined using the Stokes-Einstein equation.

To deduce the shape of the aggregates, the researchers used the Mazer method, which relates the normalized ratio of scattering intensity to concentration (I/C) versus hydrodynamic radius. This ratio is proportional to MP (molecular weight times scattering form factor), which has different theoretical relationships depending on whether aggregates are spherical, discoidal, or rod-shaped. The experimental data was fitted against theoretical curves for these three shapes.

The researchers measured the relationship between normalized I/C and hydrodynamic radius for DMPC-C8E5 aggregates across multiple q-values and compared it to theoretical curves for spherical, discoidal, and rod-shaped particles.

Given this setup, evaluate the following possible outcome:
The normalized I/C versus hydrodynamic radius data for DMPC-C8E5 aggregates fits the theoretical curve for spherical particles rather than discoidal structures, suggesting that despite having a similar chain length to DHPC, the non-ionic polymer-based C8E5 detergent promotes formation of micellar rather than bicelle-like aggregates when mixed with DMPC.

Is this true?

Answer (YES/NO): YES